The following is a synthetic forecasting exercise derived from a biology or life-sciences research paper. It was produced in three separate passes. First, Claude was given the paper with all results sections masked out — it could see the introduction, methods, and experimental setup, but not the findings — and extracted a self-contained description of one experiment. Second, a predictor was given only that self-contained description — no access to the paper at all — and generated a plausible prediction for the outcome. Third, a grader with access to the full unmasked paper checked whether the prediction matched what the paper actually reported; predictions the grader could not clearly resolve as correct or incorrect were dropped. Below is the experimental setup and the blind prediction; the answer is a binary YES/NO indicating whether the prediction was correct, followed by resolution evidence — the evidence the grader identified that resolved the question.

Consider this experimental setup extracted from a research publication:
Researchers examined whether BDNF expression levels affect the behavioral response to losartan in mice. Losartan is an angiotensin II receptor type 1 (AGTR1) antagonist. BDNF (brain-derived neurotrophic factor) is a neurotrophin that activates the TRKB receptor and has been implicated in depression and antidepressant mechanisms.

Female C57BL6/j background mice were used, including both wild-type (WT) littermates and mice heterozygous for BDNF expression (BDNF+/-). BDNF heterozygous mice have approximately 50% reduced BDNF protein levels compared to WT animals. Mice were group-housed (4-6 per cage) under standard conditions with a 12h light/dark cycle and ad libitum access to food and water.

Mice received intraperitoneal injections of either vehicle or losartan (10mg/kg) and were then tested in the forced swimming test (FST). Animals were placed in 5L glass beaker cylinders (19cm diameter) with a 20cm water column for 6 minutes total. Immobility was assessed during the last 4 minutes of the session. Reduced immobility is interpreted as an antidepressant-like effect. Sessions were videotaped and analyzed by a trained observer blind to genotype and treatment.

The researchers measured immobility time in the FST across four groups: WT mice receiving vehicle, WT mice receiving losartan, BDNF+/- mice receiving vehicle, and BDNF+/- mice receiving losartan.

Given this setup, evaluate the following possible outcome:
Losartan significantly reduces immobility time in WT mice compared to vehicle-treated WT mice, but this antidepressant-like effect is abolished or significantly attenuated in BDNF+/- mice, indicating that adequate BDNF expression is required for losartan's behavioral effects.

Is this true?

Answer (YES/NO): YES